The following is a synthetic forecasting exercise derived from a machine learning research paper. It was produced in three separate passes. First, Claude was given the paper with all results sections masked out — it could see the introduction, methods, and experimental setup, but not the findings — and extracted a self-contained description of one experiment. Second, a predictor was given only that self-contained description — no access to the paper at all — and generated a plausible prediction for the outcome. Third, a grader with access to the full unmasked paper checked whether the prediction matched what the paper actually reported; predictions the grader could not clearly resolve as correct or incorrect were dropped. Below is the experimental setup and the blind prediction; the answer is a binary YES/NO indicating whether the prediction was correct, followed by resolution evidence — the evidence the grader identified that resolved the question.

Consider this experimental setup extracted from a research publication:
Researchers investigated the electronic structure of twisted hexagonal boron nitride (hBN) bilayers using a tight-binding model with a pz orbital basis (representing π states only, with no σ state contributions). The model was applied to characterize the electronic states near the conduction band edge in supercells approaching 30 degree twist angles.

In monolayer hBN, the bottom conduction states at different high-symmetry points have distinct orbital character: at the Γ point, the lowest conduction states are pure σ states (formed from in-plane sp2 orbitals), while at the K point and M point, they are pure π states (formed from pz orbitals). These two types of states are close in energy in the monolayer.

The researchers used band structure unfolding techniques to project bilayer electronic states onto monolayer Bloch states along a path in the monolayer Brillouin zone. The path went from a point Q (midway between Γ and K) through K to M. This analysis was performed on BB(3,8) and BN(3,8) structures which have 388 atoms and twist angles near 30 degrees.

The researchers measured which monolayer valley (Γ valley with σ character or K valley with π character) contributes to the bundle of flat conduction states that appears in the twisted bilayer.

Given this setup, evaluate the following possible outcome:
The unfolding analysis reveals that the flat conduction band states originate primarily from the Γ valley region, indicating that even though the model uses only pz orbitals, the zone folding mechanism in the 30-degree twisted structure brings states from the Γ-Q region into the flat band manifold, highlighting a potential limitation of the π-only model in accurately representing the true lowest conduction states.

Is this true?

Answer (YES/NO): NO